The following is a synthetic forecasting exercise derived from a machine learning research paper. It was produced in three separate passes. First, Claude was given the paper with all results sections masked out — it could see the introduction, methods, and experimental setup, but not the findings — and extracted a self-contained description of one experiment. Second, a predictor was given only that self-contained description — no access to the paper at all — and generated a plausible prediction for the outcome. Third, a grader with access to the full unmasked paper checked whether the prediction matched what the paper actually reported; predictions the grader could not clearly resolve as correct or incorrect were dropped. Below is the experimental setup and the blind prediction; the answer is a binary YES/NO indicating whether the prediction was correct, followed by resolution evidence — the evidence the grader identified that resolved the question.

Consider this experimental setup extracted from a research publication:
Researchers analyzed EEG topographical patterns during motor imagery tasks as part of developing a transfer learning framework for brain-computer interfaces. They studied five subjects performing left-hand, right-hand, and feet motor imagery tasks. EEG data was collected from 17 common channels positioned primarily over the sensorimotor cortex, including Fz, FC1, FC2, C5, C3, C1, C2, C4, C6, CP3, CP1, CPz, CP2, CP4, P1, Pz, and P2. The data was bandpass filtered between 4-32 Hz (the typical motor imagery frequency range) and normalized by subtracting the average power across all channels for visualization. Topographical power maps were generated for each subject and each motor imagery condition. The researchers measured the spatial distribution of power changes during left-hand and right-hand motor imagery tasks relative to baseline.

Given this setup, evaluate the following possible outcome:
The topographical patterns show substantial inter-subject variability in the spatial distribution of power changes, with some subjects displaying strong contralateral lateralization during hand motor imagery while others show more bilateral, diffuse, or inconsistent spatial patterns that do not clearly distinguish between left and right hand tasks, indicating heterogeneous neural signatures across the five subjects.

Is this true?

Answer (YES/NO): NO